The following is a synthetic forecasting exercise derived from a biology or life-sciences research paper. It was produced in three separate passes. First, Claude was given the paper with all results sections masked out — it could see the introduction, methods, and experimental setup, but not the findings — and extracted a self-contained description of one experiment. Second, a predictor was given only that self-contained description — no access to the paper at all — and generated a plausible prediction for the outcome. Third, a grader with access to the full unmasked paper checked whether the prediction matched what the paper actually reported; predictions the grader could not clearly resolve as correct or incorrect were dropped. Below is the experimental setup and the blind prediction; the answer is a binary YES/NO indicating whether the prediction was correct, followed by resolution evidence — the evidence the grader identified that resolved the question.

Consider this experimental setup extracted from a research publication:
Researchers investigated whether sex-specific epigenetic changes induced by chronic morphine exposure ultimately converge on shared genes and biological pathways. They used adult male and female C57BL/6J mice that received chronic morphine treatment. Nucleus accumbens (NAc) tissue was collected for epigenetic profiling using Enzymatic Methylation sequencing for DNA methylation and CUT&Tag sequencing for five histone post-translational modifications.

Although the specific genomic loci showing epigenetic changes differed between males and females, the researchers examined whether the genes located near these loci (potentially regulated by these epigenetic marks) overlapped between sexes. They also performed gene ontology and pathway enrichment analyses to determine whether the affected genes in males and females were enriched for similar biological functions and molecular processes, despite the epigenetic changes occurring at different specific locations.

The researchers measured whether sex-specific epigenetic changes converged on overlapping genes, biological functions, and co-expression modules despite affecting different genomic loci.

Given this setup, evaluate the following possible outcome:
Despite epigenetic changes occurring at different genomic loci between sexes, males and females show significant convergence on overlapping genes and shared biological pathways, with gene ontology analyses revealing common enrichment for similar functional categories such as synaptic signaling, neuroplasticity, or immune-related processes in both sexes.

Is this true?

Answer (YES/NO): YES